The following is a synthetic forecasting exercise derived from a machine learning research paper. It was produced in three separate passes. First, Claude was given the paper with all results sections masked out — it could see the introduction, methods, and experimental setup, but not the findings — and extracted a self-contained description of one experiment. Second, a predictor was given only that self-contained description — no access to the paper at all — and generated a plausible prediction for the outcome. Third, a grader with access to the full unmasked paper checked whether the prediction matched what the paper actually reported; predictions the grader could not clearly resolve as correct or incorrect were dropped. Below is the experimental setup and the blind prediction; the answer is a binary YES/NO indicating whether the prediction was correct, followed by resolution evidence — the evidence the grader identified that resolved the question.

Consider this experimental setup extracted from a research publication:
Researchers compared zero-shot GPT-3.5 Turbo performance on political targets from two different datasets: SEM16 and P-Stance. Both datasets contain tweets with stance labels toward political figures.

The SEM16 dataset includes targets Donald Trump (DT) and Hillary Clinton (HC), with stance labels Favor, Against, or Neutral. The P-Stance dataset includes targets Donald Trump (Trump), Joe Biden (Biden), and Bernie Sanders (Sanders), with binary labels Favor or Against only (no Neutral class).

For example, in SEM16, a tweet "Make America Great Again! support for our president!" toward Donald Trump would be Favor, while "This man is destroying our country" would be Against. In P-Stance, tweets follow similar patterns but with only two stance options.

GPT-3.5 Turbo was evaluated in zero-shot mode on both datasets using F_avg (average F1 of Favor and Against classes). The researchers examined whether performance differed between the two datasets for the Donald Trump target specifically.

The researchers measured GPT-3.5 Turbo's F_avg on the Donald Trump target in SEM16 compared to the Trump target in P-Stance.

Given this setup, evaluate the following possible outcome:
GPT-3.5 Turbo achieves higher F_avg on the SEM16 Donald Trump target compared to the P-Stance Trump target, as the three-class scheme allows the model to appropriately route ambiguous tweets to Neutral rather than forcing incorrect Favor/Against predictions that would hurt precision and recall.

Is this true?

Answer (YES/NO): NO